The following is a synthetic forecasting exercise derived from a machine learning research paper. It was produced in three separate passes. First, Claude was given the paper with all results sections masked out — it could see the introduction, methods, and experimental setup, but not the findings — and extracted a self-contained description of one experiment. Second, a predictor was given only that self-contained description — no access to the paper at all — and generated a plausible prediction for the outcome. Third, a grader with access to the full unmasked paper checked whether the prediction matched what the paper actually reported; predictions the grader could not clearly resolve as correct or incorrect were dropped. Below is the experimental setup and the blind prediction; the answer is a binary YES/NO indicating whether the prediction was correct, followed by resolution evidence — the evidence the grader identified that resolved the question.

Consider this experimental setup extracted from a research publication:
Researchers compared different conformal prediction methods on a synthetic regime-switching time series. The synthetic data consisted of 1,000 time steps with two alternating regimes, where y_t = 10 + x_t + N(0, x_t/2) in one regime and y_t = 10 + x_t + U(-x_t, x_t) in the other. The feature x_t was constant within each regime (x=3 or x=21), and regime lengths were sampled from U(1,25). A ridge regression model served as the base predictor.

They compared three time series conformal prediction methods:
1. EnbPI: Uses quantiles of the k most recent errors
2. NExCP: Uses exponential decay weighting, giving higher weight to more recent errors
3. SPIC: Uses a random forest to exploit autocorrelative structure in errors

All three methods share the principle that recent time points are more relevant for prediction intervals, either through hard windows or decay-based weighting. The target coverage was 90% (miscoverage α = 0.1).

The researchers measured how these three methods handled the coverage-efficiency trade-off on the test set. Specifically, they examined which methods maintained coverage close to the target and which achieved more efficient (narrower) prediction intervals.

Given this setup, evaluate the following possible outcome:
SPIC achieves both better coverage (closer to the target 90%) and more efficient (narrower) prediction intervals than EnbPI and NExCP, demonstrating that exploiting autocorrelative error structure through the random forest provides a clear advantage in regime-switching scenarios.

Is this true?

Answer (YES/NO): NO